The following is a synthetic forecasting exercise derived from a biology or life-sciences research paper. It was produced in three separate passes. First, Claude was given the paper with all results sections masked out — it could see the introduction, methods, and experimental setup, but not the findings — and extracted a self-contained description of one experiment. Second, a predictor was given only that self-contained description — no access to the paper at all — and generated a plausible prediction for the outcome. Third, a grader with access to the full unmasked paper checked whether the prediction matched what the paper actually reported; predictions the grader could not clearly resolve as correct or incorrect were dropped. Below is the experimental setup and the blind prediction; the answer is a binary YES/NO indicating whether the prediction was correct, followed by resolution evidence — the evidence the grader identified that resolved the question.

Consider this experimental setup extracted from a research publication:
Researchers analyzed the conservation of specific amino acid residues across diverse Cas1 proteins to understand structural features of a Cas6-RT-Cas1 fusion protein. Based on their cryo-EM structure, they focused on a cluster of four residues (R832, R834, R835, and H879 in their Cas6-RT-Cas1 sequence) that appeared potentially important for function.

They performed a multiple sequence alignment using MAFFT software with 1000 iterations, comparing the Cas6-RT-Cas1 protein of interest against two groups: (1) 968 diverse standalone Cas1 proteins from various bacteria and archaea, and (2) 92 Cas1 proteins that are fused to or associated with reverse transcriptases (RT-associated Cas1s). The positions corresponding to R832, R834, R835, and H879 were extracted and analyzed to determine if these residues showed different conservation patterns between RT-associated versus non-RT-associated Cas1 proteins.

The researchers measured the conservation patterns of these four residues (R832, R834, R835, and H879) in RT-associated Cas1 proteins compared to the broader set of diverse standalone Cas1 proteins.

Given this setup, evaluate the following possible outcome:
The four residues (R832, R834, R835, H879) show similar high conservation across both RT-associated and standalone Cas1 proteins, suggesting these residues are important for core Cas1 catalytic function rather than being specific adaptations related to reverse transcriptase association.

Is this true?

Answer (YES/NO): NO